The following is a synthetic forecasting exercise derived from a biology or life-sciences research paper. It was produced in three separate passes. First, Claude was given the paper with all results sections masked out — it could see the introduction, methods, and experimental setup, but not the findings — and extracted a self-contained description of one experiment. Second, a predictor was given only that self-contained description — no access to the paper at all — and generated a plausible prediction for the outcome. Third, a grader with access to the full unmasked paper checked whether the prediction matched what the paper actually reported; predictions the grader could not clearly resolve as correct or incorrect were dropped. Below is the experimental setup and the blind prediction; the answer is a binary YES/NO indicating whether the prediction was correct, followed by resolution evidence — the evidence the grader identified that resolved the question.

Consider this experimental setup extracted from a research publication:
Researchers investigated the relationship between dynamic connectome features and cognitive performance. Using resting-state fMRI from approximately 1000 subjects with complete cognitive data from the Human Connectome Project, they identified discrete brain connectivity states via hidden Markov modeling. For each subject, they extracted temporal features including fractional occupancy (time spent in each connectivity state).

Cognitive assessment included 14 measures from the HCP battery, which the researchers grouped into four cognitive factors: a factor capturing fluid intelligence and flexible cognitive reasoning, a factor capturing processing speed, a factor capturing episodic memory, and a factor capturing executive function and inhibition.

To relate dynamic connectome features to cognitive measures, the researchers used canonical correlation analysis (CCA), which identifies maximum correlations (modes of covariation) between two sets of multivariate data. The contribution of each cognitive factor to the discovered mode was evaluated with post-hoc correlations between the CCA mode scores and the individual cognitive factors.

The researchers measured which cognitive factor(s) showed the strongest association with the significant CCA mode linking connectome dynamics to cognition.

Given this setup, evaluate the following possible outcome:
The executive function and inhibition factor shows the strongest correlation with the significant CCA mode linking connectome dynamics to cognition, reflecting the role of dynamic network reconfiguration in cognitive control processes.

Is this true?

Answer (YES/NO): NO